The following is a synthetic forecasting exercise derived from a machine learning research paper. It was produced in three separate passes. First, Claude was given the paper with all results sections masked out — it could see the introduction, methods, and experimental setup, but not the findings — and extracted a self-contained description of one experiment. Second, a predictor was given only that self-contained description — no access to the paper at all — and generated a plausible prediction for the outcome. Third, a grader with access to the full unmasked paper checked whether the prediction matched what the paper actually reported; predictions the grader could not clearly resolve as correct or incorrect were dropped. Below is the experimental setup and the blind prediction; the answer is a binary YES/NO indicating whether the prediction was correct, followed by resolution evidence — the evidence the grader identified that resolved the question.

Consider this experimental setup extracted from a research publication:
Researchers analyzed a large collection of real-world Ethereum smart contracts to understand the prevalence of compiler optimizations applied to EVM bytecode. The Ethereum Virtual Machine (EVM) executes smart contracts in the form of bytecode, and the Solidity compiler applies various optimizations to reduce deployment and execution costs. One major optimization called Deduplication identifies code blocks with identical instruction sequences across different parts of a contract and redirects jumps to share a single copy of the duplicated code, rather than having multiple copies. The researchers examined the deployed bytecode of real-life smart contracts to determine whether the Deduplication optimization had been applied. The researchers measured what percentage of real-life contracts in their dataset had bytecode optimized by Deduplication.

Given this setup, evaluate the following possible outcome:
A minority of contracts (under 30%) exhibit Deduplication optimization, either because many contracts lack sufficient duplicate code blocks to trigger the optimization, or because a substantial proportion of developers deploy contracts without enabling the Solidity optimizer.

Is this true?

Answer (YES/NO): NO